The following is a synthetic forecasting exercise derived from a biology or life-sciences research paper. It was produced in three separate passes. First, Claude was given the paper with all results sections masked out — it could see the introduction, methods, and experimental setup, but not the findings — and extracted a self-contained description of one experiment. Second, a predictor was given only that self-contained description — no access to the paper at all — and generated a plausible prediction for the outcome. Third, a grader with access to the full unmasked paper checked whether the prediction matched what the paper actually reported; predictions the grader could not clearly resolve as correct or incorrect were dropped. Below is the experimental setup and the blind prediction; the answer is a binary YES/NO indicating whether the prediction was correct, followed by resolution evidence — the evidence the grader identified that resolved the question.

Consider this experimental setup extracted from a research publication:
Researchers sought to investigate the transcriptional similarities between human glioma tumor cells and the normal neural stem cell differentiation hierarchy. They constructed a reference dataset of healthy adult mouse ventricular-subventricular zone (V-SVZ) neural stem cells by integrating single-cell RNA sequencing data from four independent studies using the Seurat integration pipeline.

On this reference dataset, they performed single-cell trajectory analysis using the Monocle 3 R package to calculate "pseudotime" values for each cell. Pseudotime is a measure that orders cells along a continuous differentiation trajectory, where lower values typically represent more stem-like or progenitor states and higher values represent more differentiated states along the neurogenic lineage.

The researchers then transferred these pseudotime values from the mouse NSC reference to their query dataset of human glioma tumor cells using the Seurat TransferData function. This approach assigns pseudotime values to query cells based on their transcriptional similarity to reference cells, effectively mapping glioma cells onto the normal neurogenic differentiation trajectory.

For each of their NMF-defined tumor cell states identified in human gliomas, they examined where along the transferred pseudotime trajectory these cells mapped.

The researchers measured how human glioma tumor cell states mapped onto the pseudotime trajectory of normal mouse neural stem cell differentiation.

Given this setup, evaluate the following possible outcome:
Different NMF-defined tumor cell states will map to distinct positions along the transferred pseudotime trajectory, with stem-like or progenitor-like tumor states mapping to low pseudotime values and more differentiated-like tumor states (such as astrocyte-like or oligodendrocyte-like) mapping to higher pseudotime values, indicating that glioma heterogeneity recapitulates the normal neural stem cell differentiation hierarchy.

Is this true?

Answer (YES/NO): NO